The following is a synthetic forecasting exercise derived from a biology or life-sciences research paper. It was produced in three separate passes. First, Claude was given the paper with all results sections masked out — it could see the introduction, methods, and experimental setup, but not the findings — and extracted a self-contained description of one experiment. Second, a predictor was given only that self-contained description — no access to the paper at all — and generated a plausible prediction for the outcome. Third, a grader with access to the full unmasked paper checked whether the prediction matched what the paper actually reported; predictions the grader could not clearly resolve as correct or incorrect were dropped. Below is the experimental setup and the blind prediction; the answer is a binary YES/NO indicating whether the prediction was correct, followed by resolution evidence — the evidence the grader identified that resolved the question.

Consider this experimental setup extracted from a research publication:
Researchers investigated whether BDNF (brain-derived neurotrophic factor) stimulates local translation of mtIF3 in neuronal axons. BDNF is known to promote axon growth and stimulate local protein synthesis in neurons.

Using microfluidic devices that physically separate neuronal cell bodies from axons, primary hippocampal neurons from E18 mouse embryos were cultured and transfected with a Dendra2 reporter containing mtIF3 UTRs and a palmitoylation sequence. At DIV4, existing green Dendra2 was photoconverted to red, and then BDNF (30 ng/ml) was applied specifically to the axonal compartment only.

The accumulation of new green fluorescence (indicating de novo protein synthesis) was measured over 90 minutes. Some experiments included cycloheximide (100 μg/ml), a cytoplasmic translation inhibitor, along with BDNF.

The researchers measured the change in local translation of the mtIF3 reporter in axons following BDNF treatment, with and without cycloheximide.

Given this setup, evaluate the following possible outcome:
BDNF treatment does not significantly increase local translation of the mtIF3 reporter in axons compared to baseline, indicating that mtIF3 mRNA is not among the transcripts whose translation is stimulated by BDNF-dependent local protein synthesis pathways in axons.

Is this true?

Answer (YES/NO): NO